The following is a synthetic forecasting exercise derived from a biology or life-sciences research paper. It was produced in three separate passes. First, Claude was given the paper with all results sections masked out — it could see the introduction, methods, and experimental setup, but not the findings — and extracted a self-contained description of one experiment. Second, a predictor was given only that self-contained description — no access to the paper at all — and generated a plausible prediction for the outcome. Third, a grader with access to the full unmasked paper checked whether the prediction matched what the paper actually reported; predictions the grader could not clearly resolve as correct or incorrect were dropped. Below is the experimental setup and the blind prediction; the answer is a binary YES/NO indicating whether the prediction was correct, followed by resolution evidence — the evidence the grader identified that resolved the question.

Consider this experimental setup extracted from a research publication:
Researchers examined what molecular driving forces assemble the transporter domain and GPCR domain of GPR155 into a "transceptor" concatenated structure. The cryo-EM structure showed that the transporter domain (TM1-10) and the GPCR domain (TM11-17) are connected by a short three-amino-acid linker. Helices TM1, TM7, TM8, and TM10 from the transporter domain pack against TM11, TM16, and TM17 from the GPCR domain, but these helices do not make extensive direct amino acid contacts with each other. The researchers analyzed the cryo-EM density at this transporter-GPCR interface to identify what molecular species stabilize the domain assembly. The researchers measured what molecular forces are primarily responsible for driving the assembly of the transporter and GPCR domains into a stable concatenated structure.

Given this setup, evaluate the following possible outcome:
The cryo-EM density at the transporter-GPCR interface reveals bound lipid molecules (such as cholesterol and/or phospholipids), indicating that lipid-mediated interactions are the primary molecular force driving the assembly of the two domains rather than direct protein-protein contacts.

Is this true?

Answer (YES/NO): YES